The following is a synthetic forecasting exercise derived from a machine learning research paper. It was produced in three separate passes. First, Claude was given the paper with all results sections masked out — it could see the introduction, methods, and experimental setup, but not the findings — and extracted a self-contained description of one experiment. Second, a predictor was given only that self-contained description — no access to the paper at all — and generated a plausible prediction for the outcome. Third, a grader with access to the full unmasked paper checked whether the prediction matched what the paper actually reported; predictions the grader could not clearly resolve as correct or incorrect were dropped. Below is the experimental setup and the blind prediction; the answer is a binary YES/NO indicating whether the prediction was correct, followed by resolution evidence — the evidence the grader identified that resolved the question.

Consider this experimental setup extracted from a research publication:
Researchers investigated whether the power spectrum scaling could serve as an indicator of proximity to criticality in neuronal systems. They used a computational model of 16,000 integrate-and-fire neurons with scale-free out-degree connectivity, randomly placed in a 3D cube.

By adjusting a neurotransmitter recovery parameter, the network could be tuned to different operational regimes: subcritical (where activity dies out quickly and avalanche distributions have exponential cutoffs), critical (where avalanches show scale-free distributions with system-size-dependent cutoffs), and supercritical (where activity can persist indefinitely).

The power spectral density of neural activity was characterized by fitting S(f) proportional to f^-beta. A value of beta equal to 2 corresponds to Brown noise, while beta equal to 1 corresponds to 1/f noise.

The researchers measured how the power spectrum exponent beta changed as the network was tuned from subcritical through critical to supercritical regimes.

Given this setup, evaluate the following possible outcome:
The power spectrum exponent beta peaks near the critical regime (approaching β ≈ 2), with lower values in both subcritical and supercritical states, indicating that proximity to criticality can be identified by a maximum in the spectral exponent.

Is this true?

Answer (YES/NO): NO